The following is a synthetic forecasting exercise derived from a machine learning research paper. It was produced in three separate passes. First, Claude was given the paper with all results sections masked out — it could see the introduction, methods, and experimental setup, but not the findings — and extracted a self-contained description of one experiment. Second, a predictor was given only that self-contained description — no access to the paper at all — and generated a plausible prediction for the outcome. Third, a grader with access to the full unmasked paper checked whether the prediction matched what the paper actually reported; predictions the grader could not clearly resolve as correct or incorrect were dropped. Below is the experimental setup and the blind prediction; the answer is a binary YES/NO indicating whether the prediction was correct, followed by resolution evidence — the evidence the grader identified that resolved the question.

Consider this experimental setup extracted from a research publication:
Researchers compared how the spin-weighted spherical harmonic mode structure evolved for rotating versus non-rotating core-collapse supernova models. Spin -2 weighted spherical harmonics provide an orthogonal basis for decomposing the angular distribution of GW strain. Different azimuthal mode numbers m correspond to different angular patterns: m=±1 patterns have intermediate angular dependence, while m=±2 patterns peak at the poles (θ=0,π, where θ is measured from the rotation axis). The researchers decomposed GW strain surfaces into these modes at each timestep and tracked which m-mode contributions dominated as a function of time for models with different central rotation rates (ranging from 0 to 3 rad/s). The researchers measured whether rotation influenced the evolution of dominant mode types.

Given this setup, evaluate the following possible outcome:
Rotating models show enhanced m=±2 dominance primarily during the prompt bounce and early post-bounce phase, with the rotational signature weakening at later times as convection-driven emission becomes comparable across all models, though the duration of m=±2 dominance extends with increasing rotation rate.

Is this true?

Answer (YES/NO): NO